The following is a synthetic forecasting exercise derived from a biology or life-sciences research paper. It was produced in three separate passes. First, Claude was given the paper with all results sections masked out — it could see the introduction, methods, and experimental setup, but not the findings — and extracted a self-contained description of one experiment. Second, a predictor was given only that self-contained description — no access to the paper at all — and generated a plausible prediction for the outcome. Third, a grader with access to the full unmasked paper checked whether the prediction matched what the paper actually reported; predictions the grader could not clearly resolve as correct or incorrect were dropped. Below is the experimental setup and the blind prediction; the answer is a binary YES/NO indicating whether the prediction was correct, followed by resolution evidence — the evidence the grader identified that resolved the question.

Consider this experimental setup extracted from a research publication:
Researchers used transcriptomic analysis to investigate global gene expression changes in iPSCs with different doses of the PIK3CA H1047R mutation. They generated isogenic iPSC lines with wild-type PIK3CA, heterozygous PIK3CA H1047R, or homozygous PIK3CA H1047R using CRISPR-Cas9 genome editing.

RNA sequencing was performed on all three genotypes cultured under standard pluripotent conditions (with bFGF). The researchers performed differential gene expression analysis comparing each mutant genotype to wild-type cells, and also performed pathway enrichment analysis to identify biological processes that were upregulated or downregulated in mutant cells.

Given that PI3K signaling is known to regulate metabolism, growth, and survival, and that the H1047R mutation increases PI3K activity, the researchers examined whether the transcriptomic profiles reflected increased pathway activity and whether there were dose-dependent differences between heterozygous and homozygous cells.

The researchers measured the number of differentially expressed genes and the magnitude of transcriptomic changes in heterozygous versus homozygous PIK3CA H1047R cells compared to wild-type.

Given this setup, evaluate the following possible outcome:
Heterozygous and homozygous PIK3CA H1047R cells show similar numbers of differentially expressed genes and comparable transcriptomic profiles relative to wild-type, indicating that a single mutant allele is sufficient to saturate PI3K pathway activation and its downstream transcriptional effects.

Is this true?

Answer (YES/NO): NO